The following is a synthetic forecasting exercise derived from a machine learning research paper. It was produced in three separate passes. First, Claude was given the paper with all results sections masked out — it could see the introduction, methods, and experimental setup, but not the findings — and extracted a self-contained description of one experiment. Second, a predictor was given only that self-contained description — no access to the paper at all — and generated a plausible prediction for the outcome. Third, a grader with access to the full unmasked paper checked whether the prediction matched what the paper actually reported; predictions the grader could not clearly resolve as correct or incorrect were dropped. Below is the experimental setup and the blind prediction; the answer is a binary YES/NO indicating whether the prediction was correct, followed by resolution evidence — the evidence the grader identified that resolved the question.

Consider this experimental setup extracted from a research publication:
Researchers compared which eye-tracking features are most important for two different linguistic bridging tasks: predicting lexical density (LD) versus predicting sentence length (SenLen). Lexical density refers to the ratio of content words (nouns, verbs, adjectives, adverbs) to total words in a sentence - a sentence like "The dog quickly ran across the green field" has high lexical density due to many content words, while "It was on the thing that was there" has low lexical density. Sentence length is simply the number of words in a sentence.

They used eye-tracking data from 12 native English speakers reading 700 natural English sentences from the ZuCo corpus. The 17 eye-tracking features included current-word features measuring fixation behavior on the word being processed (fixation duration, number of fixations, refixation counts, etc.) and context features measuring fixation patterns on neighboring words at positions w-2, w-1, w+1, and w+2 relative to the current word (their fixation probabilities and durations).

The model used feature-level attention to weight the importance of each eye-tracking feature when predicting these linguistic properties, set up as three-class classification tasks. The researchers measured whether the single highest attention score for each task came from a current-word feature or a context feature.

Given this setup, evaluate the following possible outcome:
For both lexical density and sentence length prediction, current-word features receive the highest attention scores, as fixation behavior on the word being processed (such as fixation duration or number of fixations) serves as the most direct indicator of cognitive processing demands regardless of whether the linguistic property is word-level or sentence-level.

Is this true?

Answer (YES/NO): NO